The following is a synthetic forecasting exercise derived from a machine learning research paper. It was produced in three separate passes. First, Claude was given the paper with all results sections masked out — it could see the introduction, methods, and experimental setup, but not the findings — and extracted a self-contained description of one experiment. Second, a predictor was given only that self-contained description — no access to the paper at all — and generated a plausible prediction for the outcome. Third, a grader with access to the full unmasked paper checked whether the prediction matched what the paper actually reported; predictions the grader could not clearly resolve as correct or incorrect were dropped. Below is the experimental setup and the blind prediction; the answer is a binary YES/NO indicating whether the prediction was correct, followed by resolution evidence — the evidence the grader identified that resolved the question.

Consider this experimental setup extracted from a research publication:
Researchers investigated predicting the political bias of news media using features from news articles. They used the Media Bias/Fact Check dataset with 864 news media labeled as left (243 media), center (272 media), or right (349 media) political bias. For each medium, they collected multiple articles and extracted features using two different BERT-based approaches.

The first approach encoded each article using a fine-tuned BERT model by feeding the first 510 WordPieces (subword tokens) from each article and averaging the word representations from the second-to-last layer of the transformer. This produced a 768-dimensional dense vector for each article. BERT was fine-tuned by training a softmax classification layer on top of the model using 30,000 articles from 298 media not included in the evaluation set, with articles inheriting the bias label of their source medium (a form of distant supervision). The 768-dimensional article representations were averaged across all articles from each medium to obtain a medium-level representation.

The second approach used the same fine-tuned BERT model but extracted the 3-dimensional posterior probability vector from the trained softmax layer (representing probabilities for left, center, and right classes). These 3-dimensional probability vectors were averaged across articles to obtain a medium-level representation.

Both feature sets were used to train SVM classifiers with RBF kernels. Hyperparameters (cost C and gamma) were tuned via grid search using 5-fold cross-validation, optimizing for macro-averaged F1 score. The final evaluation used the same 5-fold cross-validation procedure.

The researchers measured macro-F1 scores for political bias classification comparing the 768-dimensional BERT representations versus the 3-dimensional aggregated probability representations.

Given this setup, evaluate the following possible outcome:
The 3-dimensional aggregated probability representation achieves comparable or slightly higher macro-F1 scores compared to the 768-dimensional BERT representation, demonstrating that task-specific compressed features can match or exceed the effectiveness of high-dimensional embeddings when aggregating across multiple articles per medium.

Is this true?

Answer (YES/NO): NO